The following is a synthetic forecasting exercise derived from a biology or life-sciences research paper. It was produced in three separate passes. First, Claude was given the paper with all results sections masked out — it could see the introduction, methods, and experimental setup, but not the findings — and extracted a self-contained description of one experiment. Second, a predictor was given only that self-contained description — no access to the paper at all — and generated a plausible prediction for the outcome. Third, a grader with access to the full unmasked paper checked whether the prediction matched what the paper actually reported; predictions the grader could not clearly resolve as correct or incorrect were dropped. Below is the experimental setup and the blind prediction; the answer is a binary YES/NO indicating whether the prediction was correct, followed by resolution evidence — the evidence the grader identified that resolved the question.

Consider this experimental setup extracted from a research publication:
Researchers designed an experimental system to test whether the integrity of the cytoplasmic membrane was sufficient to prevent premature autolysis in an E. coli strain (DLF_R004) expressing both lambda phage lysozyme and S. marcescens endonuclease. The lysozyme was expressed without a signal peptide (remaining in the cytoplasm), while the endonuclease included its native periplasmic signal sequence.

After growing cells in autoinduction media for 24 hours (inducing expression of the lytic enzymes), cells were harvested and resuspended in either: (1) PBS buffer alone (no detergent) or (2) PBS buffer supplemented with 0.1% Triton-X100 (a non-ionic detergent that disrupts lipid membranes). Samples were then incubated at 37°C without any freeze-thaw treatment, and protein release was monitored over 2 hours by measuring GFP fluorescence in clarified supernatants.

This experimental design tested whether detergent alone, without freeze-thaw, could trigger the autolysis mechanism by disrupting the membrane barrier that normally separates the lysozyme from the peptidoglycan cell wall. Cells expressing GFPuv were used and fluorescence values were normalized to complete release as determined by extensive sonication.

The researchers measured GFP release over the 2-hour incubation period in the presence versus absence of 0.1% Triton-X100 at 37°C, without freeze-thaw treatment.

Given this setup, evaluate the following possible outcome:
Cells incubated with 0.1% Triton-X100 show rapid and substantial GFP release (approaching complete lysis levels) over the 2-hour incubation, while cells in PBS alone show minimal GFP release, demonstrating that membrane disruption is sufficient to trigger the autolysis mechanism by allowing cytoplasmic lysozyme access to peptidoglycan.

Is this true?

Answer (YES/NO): NO